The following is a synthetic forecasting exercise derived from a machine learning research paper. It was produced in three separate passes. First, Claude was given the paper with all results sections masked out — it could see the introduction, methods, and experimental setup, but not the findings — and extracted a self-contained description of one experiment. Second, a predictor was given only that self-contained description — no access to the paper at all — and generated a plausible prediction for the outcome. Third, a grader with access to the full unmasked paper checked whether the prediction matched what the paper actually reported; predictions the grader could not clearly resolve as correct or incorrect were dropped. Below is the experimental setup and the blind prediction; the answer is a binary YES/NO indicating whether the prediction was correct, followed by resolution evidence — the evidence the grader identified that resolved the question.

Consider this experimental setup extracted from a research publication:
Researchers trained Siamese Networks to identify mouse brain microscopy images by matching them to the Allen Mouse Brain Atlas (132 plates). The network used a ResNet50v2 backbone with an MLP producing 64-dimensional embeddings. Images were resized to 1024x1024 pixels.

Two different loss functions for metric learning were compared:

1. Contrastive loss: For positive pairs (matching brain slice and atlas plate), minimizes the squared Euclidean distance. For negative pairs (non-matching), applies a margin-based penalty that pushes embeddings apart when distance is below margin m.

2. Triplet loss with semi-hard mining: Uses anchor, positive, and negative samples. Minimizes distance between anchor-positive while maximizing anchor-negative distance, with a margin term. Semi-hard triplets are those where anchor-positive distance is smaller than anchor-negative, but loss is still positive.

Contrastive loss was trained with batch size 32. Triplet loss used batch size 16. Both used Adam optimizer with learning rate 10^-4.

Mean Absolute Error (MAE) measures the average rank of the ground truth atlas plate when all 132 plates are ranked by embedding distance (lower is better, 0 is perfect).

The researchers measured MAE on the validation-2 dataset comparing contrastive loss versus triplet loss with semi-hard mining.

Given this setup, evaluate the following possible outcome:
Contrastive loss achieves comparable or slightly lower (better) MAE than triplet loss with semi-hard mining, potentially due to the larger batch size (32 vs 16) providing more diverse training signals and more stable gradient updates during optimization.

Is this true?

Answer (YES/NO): NO